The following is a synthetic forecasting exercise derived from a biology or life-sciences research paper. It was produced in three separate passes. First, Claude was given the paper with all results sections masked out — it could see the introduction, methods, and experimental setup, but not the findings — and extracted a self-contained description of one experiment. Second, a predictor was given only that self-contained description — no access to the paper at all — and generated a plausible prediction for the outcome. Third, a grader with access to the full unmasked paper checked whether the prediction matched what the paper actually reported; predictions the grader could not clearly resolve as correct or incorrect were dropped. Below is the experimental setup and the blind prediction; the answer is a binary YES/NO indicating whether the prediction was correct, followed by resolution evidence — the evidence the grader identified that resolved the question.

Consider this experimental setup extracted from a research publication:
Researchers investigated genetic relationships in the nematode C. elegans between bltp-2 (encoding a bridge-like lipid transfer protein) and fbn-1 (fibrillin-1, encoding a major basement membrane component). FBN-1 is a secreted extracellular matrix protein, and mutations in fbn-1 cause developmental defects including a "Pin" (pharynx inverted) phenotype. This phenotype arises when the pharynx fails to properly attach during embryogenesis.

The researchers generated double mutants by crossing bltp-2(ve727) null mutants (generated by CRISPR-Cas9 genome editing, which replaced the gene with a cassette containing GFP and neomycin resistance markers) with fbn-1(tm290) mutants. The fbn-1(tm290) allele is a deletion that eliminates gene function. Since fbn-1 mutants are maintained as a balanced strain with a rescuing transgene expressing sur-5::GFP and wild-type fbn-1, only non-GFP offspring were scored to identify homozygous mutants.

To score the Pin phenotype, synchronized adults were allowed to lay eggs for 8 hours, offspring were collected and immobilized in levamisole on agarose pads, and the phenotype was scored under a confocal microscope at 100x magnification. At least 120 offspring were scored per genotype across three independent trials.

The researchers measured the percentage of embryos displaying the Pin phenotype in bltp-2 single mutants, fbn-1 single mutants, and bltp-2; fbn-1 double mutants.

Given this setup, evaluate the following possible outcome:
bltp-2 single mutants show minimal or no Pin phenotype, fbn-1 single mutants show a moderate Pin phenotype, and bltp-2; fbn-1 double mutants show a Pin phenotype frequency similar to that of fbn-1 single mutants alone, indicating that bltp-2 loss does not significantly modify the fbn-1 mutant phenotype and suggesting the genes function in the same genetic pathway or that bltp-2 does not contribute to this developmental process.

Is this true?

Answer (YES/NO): NO